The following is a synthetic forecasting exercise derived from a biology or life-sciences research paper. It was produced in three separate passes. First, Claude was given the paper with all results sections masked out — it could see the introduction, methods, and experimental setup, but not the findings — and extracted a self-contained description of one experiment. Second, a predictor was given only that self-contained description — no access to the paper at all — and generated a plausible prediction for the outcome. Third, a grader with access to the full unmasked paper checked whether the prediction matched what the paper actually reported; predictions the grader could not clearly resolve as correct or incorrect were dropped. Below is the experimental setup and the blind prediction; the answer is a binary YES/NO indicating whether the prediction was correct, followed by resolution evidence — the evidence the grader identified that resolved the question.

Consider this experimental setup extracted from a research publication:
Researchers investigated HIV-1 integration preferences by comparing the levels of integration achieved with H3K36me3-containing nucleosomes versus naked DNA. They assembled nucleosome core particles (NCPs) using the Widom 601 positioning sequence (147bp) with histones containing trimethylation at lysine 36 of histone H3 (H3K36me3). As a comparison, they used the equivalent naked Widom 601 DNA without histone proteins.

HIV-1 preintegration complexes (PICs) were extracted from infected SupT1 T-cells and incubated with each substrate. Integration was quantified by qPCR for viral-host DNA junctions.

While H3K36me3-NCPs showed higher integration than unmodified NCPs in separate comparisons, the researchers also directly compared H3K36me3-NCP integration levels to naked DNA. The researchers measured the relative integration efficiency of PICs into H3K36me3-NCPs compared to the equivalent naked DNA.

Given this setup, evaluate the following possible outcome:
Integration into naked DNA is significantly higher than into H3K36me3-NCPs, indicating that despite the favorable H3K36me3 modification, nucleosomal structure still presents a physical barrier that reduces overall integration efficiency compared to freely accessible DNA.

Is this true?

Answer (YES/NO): YES